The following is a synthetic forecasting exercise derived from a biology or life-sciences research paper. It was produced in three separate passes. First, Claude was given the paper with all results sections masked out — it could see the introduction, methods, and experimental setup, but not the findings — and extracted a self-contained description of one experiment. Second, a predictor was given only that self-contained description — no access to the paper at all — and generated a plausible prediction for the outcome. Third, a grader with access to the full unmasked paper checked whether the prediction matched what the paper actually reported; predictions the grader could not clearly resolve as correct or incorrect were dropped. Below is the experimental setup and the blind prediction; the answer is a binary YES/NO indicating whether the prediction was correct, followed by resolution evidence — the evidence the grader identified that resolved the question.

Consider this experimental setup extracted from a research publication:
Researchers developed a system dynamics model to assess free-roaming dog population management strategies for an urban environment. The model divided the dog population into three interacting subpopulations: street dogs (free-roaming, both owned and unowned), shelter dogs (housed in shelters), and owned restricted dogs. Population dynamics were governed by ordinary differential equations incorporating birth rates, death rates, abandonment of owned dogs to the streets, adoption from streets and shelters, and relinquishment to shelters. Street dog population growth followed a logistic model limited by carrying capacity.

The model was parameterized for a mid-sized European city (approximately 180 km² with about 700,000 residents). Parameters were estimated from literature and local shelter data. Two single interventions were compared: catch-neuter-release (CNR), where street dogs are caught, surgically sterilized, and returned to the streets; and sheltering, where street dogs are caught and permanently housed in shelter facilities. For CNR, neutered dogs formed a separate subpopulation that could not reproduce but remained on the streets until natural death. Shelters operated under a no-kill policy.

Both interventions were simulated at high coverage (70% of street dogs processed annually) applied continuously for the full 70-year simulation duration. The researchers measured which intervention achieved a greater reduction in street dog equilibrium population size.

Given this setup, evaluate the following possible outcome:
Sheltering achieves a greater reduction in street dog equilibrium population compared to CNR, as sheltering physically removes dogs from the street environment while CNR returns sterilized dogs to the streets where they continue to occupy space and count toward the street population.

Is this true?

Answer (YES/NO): YES